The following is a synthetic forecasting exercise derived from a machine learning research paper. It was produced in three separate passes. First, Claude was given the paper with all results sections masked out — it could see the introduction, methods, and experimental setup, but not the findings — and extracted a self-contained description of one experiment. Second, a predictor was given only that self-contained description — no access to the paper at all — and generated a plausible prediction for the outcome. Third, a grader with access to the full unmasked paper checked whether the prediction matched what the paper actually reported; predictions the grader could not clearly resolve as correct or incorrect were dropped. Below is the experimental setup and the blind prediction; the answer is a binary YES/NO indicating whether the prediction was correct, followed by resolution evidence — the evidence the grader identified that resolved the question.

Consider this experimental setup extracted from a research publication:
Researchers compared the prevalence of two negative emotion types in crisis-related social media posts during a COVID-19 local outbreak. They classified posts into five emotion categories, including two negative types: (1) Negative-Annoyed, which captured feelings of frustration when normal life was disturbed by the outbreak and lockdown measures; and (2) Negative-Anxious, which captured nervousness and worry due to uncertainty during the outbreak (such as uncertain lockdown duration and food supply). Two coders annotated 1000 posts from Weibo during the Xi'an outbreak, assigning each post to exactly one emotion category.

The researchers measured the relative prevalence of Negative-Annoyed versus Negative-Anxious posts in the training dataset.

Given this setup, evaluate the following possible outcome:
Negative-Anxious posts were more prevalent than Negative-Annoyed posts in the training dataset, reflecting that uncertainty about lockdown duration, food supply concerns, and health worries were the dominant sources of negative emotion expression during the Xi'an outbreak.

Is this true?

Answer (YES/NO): NO